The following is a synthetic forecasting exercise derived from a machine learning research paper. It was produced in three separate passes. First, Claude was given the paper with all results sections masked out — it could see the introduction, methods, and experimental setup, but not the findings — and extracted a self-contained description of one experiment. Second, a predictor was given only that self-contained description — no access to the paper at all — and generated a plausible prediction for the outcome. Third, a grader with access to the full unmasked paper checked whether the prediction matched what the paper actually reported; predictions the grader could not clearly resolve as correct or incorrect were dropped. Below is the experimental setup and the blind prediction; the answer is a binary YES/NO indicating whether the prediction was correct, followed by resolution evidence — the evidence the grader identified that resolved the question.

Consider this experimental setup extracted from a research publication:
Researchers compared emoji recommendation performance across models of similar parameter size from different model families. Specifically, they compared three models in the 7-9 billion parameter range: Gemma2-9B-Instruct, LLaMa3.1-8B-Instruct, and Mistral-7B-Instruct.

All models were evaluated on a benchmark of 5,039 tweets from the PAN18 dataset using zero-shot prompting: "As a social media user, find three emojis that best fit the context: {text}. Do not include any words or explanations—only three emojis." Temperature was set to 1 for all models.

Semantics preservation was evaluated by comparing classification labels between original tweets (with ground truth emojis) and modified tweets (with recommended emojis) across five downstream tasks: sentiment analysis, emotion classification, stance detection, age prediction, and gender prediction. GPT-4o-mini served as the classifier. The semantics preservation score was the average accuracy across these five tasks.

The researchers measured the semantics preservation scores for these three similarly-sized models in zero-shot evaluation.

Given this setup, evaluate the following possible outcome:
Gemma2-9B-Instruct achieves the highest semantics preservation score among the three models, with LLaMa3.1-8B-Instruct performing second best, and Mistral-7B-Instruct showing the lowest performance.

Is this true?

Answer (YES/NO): YES